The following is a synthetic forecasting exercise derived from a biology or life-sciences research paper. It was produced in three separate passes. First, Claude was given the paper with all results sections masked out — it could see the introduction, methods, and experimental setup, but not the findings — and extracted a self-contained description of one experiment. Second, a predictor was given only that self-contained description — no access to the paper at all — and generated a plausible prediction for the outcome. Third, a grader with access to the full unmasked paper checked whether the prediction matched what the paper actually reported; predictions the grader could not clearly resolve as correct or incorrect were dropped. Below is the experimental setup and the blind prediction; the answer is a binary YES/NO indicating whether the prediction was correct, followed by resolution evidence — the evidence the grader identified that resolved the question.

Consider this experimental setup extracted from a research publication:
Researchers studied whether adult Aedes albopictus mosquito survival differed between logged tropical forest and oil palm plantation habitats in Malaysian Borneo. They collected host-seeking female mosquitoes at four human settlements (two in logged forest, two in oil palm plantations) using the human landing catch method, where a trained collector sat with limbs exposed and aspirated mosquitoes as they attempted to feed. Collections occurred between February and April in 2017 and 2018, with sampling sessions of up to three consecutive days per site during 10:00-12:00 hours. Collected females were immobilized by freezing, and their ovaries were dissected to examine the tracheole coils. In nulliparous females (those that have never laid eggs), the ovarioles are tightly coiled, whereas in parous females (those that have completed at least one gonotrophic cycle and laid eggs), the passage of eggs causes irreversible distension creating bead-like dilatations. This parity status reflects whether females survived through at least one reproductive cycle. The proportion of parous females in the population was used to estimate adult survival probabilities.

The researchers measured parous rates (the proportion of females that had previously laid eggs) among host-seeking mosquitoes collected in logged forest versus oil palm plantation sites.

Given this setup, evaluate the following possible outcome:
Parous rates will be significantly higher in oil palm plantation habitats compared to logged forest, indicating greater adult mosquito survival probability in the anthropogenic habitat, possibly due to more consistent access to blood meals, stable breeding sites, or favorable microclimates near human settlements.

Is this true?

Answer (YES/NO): NO